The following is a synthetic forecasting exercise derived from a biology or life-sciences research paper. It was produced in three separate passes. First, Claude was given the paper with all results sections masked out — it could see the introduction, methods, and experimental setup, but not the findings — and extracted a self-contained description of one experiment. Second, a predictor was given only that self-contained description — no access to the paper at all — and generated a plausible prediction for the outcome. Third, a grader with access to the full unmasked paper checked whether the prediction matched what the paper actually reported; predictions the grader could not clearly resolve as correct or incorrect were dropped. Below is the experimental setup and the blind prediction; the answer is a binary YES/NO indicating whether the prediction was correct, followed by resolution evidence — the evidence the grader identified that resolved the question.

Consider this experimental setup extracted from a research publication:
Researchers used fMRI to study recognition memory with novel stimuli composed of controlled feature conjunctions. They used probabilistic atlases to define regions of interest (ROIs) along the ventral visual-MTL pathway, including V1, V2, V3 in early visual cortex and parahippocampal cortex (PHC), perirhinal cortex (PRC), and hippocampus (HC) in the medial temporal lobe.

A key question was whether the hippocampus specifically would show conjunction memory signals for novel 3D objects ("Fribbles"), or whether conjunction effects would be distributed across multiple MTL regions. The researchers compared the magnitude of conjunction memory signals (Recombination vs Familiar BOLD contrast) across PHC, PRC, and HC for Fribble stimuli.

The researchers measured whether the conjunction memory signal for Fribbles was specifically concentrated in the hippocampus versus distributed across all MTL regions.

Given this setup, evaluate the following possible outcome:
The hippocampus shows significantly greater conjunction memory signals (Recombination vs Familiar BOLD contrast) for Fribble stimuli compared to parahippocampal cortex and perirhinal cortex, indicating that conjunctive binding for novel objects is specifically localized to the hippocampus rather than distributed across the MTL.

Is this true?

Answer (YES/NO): NO